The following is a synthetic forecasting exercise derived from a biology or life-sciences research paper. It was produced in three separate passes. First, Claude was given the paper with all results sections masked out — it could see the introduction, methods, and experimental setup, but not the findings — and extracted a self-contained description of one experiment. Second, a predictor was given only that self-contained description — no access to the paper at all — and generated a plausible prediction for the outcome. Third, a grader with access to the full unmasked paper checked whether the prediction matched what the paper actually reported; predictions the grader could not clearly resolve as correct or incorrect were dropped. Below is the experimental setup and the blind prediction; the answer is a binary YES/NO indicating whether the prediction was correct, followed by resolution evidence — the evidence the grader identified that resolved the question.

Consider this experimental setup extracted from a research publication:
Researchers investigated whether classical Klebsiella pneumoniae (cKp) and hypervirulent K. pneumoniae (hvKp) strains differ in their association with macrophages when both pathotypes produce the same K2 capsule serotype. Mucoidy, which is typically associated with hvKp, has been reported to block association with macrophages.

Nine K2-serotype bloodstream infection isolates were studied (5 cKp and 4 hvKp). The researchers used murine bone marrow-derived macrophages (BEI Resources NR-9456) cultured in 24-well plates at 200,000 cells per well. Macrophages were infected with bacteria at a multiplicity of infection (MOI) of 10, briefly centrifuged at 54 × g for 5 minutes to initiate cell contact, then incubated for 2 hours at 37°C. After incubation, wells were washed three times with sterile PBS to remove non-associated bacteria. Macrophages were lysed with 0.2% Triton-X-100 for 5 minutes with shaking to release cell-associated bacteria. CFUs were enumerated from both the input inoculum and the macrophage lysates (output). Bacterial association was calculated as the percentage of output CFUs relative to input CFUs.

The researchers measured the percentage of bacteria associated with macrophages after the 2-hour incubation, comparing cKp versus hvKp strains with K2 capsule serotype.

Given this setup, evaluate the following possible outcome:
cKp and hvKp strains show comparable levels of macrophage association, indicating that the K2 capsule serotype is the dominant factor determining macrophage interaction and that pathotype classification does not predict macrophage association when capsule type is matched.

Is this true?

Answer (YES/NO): NO